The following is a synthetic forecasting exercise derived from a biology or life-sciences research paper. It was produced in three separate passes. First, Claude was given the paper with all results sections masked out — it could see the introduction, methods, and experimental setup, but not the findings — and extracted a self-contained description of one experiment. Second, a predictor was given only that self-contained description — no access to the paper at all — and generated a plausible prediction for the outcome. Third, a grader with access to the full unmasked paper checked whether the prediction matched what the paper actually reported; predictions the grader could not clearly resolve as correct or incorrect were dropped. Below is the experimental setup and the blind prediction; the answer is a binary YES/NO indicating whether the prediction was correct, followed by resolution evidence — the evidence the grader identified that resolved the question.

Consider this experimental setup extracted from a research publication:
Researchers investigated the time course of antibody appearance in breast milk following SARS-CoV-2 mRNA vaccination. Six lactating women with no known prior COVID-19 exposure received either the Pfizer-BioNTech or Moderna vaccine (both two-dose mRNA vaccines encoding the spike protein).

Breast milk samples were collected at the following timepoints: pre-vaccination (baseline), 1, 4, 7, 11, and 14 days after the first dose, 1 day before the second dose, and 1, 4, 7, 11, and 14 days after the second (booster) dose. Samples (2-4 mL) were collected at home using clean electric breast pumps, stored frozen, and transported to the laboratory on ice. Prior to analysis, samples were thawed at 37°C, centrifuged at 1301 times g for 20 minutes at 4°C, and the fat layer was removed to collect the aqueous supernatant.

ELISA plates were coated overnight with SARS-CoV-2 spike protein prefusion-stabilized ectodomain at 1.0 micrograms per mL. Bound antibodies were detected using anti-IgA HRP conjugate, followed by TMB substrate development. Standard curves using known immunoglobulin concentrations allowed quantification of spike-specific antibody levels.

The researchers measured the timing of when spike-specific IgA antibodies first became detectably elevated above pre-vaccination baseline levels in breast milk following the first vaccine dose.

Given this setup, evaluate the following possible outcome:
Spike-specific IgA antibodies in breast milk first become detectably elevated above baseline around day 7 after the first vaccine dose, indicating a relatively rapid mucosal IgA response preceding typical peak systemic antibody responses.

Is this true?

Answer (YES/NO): YES